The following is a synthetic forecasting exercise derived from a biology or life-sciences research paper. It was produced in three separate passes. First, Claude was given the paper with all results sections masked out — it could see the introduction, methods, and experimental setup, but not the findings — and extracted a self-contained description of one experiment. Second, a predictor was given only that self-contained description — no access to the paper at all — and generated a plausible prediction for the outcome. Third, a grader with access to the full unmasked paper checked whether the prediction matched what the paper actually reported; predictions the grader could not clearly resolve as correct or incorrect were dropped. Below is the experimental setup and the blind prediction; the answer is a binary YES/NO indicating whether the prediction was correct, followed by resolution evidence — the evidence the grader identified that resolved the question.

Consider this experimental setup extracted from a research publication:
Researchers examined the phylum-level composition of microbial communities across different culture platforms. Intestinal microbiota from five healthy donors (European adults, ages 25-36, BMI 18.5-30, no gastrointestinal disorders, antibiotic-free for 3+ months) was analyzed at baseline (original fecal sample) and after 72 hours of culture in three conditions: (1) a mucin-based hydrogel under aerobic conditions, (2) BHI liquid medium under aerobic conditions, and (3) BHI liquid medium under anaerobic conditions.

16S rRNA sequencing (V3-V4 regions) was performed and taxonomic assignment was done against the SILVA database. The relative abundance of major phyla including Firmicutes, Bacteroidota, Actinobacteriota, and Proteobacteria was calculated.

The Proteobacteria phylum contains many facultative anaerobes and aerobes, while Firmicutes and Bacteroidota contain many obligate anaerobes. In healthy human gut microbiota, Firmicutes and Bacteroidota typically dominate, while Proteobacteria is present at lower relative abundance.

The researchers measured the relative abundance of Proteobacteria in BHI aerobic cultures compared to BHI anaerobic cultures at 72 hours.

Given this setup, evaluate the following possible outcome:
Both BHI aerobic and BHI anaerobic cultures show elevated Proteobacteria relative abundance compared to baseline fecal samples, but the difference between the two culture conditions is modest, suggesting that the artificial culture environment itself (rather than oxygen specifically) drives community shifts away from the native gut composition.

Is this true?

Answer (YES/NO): NO